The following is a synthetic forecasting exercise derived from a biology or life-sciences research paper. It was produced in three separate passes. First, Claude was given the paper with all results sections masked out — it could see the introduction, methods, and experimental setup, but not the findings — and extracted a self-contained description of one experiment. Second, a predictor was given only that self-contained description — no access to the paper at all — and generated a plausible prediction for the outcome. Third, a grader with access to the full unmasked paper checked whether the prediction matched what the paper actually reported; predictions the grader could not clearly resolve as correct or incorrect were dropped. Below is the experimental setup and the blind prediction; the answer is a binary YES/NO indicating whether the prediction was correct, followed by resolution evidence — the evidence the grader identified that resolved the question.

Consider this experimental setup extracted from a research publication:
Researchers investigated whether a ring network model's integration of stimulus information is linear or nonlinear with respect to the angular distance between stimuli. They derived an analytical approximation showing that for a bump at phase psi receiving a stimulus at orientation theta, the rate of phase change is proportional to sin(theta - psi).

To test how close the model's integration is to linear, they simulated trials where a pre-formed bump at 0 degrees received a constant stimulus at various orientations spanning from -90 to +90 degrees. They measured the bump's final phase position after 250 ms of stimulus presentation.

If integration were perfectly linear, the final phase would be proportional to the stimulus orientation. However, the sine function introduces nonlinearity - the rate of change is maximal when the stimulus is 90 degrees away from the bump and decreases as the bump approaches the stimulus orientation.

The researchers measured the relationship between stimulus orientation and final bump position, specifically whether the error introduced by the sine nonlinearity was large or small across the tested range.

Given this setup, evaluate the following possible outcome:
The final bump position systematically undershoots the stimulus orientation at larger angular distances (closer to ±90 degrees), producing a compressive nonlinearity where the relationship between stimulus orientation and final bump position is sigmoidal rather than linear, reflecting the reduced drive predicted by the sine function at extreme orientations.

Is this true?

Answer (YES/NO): NO